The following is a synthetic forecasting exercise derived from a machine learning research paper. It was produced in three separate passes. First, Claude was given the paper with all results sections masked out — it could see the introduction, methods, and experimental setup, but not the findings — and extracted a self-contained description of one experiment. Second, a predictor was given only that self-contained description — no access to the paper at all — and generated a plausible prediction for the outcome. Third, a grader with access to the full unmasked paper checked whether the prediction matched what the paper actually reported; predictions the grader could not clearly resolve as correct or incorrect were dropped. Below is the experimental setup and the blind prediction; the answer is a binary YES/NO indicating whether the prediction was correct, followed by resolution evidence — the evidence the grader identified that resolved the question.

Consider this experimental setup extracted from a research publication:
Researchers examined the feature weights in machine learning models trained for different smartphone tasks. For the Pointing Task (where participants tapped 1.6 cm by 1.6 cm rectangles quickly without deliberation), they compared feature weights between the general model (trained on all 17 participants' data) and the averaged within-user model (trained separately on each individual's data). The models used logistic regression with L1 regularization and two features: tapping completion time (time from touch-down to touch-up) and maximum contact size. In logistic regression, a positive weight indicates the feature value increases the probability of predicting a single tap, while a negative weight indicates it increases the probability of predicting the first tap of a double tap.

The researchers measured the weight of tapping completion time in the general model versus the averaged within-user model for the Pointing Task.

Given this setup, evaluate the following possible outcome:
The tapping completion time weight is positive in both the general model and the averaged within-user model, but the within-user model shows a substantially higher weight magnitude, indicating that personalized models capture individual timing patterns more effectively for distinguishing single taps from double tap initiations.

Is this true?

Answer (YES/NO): NO